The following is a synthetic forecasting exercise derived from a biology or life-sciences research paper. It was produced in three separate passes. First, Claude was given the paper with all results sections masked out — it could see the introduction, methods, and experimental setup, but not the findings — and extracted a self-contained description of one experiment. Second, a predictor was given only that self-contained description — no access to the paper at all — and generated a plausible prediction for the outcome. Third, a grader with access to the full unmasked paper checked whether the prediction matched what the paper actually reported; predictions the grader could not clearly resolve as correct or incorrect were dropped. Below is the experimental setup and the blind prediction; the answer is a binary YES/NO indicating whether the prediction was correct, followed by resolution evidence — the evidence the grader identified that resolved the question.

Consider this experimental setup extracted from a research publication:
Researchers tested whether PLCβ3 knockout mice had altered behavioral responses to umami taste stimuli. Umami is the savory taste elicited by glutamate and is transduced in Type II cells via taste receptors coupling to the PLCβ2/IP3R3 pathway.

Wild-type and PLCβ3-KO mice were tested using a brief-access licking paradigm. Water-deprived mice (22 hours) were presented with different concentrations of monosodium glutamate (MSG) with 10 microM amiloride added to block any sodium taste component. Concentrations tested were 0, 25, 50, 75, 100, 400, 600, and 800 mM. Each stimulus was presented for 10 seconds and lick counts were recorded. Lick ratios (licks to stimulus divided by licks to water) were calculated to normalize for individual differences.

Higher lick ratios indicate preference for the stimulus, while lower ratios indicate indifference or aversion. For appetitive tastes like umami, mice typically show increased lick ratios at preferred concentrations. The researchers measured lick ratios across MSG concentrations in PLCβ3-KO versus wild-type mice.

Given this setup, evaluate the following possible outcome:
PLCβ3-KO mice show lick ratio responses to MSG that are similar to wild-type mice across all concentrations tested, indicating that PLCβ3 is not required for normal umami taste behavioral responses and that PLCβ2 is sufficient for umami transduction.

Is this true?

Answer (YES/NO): NO